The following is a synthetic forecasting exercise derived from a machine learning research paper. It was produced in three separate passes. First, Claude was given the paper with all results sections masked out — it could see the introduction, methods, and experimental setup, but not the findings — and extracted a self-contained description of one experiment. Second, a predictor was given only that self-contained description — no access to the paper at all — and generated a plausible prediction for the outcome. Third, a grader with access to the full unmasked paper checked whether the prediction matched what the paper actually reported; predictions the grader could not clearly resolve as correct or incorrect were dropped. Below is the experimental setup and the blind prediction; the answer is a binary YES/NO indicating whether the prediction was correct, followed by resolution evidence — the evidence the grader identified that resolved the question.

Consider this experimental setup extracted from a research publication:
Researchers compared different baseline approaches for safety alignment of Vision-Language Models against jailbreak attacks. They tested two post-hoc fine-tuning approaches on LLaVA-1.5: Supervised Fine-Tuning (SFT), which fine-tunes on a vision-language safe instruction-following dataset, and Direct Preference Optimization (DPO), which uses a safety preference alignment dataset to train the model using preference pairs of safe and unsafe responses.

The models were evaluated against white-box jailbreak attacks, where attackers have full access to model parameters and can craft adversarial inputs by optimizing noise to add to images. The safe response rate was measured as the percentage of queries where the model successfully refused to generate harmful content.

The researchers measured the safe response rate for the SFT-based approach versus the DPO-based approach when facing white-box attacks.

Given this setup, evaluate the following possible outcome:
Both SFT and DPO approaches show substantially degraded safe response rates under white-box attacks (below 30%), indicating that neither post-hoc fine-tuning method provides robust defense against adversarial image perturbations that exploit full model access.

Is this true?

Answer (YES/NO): NO